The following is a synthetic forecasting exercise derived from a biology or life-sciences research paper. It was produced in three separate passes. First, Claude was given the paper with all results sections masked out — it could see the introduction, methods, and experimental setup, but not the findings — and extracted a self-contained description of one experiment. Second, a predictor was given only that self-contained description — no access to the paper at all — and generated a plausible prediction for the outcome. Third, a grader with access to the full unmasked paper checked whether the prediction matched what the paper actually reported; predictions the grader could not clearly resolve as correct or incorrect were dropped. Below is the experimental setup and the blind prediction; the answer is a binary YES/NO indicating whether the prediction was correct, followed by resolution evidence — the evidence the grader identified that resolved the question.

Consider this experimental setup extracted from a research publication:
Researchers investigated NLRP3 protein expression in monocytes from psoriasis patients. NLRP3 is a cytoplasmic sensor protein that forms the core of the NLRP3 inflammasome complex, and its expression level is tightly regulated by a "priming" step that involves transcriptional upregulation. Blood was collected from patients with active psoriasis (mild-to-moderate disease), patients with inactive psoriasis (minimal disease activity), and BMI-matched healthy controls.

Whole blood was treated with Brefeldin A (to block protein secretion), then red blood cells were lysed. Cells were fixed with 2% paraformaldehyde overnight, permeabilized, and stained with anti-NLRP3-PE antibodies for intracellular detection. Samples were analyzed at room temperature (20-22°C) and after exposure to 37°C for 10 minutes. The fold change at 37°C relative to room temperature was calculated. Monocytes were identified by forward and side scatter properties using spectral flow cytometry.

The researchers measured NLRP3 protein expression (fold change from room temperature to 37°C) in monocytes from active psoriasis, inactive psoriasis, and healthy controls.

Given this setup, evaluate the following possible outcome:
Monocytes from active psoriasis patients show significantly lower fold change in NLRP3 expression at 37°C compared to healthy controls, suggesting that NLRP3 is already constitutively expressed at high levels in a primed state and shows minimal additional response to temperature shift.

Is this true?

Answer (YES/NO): NO